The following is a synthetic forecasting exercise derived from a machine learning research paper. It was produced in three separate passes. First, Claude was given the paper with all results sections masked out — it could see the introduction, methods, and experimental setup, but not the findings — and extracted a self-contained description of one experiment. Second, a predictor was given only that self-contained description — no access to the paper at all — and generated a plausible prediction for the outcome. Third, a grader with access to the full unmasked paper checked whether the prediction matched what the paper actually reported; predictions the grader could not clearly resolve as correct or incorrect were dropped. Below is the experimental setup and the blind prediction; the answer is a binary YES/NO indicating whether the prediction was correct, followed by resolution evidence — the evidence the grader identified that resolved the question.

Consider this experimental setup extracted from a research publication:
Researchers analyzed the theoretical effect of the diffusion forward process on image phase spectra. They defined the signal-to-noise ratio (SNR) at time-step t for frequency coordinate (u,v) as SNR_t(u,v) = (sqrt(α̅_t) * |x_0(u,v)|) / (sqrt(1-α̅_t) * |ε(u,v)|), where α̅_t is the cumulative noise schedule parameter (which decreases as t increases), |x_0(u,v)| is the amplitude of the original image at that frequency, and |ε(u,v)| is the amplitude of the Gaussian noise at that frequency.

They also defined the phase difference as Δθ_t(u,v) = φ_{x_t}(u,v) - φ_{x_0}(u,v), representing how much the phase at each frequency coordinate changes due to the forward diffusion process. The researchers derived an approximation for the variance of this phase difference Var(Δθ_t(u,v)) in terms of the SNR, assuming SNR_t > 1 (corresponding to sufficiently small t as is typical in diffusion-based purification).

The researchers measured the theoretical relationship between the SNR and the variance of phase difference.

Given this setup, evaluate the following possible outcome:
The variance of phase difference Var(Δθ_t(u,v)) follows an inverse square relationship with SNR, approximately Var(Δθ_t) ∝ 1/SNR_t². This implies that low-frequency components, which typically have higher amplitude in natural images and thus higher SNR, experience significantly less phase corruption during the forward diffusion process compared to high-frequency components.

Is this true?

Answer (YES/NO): NO